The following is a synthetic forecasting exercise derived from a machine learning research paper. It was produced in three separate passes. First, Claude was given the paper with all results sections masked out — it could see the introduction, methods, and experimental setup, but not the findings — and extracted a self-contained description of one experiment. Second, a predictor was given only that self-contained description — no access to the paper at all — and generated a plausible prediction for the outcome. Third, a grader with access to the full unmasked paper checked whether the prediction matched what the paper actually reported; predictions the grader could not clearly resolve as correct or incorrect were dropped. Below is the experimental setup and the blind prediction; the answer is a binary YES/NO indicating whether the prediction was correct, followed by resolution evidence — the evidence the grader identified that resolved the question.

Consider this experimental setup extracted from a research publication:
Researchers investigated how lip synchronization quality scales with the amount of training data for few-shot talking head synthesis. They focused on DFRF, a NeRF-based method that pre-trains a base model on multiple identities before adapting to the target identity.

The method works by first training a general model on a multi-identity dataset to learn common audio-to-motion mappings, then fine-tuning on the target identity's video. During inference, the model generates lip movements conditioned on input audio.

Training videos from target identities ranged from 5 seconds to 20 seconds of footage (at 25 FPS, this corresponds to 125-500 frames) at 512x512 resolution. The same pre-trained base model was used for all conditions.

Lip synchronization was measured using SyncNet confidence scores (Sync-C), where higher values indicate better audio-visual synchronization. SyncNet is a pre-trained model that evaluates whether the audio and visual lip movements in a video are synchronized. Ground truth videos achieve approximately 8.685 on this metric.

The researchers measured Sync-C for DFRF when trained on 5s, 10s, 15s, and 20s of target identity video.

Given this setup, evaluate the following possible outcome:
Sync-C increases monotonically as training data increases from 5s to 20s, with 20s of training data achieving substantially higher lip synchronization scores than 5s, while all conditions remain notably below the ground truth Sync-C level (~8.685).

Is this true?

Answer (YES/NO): YES